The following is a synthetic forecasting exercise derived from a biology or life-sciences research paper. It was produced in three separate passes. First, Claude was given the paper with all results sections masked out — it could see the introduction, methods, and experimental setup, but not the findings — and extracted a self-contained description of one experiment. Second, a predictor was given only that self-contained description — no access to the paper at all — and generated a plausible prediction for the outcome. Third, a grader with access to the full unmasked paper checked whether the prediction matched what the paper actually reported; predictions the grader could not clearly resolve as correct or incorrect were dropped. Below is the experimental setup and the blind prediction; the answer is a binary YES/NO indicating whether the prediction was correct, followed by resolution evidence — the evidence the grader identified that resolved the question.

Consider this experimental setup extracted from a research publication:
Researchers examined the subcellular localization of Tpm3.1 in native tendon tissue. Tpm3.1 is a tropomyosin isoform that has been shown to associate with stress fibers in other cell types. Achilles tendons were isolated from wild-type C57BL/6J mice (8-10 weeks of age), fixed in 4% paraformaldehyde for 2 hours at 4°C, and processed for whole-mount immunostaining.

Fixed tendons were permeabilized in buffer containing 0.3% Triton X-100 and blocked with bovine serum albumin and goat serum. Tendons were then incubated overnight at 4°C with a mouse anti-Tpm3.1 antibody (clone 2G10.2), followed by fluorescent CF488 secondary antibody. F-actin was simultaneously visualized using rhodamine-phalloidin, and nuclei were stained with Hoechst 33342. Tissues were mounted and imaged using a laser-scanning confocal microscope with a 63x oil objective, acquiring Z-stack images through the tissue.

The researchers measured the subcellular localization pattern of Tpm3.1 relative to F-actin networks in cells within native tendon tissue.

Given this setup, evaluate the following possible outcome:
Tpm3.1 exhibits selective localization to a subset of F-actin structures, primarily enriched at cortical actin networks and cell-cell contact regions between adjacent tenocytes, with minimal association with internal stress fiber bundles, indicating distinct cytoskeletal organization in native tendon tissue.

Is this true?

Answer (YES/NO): NO